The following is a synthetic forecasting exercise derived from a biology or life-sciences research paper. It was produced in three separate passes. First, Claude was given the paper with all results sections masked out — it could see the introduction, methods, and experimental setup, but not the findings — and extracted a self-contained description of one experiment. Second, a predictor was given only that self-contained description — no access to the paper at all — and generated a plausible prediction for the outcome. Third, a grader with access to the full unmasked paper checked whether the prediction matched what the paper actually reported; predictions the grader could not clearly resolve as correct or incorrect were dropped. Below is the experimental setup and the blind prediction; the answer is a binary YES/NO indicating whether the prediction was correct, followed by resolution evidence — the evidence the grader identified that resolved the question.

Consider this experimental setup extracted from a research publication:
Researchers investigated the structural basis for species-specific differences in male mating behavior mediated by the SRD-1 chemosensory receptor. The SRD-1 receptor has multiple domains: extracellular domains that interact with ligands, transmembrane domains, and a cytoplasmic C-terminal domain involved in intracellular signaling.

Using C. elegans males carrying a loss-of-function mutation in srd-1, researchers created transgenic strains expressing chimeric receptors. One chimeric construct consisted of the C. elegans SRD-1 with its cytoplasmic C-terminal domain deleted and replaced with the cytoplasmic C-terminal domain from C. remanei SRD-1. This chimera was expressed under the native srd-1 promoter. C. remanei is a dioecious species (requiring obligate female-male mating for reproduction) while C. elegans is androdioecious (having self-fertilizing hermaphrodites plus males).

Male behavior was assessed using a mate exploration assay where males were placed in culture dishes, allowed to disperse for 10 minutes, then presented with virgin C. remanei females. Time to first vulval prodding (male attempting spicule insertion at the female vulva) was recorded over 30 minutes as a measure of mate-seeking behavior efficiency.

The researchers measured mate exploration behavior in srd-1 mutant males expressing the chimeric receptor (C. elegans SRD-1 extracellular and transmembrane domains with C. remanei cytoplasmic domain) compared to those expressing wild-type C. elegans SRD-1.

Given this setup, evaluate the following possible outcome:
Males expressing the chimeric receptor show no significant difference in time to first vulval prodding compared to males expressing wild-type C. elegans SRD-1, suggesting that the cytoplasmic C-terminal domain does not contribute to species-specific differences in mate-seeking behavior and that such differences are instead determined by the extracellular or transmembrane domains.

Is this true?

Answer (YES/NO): NO